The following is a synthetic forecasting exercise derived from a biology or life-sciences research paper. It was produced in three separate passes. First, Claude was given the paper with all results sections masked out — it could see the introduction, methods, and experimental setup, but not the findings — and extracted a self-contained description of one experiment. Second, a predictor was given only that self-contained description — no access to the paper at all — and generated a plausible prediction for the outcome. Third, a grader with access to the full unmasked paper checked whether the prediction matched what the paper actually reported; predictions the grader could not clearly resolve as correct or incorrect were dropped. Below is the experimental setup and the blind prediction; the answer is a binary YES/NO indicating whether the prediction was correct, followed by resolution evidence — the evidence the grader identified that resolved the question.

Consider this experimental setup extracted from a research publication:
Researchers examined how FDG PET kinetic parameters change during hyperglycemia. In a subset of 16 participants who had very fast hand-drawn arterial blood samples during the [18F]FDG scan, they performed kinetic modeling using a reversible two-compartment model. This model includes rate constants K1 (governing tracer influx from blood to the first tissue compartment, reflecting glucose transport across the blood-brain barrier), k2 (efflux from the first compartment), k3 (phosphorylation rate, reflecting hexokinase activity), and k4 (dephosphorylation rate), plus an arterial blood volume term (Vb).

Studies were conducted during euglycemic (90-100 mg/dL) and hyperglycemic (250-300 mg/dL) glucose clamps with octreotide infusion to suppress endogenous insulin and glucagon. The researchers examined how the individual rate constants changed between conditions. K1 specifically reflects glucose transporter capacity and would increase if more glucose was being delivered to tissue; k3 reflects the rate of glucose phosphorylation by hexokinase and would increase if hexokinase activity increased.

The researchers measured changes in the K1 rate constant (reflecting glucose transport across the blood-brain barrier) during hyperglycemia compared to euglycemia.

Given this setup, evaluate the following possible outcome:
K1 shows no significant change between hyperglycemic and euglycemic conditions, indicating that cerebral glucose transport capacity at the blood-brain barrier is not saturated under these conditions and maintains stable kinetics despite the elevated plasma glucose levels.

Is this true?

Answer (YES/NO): NO